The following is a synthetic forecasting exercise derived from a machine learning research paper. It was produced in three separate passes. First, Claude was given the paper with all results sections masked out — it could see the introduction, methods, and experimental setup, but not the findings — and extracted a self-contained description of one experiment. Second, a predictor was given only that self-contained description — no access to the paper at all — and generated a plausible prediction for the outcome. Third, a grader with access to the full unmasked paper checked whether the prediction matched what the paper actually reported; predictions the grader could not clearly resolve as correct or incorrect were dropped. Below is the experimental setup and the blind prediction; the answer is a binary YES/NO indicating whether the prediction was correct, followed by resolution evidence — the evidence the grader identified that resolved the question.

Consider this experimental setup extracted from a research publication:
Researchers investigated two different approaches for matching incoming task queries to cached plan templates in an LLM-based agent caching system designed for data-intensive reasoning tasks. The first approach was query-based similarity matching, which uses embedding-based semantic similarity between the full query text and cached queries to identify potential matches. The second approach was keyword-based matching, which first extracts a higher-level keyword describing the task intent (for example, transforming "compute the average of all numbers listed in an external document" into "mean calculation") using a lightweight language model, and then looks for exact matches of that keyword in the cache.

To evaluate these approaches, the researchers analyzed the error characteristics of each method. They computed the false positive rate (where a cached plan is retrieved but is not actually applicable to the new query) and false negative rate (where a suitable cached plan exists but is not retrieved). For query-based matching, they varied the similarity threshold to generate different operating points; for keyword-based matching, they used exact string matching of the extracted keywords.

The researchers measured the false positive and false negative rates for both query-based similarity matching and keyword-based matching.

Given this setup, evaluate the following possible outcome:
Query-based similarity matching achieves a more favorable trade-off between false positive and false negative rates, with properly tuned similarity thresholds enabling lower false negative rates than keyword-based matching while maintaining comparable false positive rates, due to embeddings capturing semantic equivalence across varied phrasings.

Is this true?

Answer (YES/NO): NO